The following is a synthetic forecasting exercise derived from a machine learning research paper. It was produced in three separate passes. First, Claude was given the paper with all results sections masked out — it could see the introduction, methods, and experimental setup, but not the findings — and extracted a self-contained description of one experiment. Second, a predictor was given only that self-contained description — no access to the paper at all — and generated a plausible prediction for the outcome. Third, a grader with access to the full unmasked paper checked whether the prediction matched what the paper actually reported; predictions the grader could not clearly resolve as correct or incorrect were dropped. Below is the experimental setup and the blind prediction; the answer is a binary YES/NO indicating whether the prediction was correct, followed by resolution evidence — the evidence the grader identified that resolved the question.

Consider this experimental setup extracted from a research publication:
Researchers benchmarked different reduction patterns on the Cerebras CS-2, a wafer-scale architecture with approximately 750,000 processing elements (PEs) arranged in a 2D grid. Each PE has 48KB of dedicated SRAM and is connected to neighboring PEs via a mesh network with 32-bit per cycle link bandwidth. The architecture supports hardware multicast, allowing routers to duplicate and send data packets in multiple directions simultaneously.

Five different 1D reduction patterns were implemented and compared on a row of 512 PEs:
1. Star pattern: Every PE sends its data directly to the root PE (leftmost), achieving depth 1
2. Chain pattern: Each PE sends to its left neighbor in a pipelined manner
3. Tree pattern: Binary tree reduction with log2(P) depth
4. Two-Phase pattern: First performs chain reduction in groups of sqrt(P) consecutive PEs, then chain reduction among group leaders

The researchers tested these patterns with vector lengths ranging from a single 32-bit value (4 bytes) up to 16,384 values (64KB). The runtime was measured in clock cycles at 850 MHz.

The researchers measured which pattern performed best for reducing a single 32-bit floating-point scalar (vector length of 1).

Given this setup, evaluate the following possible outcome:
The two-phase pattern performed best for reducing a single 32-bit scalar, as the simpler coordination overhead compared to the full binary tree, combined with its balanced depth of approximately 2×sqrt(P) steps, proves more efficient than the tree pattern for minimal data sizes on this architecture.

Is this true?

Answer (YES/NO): NO